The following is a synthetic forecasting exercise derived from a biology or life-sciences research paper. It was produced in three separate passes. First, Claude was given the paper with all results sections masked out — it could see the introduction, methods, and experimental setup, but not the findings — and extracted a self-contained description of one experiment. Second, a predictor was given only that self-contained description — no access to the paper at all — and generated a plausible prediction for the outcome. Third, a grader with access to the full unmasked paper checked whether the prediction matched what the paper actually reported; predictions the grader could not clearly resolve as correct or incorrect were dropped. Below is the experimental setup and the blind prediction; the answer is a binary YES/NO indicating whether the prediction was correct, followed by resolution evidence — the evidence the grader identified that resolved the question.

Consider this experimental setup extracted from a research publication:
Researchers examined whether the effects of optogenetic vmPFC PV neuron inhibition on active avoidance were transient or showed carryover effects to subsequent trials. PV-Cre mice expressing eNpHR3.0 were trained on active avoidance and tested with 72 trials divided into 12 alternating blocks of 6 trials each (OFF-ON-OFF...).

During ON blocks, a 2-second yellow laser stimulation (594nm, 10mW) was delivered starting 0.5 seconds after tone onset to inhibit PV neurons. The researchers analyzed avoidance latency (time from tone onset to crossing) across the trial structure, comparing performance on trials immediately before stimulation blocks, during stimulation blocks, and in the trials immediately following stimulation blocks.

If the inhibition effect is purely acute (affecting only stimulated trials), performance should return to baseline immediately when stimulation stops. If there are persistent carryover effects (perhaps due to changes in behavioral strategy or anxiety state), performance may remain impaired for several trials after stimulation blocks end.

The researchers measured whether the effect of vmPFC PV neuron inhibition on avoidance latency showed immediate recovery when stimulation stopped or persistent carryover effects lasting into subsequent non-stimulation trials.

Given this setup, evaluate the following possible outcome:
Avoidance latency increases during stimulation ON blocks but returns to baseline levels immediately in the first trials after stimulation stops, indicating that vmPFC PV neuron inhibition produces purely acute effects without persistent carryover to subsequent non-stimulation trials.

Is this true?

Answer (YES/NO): YES